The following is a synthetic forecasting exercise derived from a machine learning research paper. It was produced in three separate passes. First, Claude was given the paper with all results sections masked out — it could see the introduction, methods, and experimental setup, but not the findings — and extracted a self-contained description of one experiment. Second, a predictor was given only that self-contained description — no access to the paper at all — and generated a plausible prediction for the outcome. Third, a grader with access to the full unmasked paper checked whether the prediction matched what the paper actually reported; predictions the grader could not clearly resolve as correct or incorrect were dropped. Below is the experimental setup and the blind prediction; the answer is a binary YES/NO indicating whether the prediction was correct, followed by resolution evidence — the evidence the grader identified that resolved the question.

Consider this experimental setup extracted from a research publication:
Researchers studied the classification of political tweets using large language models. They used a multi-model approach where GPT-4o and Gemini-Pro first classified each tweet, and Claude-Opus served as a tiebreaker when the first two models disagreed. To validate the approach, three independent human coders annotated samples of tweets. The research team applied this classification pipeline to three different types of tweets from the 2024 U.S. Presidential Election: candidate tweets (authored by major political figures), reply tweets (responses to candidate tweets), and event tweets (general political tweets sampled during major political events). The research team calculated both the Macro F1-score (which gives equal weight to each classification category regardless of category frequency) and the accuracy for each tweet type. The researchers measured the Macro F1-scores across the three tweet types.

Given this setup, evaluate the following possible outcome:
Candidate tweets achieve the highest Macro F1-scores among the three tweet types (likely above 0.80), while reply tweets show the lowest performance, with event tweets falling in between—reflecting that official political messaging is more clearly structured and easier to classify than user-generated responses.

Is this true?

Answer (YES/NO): YES